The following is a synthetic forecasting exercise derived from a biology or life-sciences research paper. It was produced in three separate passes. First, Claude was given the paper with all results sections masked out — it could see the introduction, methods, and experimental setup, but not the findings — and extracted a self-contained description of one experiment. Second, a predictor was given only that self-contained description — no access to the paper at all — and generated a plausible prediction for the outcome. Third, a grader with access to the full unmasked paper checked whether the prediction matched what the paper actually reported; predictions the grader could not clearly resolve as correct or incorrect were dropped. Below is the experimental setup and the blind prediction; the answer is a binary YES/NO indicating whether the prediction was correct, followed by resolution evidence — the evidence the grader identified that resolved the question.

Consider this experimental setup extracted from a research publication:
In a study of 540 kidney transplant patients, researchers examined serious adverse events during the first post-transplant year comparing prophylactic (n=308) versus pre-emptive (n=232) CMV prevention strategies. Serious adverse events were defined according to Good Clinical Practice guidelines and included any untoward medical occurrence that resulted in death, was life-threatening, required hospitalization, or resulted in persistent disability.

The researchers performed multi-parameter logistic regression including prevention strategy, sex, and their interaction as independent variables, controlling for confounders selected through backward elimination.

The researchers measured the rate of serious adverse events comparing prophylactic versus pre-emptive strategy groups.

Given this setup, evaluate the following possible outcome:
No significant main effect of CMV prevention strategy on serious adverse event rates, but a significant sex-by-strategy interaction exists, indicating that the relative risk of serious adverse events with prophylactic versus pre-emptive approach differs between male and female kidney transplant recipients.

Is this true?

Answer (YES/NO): NO